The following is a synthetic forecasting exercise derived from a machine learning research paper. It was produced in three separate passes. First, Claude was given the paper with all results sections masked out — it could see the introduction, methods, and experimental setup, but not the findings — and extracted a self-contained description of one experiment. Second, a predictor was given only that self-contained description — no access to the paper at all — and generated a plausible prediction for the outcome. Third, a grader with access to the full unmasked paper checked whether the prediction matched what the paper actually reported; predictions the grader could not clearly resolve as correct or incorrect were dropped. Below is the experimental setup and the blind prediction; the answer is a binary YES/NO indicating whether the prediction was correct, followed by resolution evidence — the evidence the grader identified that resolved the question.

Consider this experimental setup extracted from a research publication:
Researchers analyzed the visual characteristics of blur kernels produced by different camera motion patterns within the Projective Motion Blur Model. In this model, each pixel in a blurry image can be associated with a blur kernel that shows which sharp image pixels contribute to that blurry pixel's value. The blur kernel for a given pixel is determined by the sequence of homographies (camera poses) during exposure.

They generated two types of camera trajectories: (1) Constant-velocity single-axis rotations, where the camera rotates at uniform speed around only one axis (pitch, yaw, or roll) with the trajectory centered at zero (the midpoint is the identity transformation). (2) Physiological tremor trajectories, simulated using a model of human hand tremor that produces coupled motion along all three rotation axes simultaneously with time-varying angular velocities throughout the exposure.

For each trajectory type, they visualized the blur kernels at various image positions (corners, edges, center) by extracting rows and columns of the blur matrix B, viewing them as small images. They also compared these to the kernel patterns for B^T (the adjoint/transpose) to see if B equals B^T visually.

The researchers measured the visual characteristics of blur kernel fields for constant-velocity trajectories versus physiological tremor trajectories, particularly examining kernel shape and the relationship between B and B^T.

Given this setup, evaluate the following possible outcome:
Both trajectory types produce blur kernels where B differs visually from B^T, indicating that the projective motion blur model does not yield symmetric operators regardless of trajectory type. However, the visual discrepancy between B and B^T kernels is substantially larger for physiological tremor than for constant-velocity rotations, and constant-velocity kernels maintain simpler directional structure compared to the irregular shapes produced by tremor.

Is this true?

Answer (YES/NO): NO